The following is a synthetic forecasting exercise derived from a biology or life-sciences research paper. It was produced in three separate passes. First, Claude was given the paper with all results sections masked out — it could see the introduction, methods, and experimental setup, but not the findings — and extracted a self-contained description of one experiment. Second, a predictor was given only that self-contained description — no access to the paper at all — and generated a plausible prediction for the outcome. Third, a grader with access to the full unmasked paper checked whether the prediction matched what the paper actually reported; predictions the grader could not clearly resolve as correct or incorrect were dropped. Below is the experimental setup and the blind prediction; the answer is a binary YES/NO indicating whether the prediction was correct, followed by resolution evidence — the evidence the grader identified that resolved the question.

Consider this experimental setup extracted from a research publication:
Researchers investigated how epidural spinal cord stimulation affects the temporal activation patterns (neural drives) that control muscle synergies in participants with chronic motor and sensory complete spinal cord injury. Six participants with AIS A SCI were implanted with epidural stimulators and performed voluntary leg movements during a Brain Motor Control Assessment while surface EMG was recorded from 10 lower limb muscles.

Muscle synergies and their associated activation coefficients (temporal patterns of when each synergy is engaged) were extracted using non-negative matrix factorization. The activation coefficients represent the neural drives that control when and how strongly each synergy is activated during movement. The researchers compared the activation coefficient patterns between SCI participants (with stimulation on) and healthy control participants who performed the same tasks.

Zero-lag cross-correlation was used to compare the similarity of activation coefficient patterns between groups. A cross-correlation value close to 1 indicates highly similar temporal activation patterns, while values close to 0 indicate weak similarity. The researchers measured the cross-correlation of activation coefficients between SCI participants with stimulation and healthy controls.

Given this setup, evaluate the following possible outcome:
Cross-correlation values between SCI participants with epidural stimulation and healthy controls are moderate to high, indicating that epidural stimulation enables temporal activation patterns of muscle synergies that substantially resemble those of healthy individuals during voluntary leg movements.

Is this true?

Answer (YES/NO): NO